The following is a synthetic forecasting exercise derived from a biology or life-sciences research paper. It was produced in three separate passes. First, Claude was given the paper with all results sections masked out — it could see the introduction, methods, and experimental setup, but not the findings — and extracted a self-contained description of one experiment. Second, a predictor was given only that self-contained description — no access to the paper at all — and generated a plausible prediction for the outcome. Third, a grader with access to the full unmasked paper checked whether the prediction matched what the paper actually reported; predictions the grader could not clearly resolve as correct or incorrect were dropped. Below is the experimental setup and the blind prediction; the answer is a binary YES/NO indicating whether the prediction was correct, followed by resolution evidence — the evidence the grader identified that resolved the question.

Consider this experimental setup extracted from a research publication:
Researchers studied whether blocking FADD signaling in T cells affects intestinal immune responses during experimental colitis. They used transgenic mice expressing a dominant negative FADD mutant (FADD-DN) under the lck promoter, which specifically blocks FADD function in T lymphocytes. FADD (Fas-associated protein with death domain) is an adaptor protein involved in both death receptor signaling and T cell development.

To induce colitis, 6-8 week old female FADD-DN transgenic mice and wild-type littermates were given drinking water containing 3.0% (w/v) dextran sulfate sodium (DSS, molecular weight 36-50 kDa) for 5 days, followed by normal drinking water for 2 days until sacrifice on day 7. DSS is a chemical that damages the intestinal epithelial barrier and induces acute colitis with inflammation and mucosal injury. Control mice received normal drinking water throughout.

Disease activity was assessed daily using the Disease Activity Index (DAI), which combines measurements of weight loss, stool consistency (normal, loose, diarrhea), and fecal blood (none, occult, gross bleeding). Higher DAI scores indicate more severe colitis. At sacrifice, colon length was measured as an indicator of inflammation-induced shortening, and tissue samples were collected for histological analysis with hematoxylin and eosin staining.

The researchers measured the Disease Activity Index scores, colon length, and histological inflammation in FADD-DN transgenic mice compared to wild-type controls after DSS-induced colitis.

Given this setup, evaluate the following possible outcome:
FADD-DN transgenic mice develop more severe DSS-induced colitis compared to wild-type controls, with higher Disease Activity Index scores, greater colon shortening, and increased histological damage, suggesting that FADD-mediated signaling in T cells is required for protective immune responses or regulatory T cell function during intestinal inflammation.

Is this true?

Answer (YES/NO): YES